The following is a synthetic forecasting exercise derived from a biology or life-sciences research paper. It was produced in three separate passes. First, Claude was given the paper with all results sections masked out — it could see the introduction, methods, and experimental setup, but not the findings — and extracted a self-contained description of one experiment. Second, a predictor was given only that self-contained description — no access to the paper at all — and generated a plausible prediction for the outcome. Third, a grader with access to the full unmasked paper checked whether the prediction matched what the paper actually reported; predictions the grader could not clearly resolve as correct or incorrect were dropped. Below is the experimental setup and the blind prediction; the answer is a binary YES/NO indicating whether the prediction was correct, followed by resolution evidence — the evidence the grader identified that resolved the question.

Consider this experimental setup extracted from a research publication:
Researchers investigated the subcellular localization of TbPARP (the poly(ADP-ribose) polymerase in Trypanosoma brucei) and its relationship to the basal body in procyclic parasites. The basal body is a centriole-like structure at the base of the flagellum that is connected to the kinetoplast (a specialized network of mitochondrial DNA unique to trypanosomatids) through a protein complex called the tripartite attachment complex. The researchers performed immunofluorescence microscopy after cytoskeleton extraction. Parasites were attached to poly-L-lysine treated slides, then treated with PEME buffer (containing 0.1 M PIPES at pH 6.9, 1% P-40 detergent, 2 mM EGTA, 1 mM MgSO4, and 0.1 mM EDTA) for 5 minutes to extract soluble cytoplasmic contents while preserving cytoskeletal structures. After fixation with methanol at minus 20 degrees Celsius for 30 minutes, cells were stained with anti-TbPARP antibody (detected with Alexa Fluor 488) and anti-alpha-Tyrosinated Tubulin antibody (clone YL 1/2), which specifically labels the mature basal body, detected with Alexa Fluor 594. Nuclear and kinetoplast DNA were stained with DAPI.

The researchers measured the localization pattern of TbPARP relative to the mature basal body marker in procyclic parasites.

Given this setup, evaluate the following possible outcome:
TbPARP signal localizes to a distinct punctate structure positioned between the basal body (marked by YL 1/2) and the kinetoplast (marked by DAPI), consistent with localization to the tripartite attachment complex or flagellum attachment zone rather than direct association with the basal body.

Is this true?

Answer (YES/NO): NO